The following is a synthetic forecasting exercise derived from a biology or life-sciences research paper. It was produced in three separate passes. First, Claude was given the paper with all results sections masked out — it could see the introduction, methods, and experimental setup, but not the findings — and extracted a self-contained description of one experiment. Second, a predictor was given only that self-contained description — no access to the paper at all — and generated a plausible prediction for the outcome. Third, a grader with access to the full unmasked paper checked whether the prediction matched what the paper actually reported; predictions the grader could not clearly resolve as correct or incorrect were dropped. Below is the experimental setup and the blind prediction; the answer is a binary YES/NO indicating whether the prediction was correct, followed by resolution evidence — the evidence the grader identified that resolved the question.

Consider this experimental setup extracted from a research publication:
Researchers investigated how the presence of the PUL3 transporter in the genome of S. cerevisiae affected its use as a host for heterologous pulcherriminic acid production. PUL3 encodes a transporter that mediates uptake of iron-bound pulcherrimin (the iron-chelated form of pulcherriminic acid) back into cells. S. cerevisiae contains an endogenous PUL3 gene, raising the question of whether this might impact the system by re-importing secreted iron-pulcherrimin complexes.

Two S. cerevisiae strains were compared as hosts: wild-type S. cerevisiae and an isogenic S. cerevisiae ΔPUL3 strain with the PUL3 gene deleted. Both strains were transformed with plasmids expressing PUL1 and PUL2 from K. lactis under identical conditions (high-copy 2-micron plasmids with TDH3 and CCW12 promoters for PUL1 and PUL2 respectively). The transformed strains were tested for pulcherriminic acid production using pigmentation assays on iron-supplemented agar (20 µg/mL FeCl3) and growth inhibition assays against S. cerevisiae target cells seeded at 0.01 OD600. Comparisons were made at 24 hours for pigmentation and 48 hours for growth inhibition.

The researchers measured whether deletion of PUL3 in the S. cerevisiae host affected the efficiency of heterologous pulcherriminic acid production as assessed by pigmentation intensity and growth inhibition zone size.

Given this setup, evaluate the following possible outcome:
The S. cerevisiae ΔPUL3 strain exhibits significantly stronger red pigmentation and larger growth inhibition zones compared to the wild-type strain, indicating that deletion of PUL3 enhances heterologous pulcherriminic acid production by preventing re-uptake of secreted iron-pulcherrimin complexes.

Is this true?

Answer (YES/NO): NO